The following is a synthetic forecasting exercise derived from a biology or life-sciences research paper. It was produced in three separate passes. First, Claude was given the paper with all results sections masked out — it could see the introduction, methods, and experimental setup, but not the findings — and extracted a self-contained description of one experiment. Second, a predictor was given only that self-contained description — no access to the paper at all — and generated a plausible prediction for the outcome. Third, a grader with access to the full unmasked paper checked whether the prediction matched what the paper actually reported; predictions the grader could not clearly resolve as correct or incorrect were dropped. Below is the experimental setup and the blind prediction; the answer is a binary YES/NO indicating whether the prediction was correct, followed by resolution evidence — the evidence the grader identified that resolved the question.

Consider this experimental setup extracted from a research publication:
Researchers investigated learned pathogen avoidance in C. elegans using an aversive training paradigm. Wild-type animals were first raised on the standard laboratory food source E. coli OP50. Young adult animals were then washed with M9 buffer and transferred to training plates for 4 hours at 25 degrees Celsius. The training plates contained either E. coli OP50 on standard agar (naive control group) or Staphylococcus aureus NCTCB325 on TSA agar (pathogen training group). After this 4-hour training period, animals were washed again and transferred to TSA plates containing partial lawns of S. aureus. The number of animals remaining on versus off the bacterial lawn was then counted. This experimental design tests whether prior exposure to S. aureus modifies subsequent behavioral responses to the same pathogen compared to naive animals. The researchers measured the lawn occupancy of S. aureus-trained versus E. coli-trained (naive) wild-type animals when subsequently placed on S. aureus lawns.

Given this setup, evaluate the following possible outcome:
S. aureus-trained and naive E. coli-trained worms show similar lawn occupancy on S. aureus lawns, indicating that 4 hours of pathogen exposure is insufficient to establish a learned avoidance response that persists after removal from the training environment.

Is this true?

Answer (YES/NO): NO